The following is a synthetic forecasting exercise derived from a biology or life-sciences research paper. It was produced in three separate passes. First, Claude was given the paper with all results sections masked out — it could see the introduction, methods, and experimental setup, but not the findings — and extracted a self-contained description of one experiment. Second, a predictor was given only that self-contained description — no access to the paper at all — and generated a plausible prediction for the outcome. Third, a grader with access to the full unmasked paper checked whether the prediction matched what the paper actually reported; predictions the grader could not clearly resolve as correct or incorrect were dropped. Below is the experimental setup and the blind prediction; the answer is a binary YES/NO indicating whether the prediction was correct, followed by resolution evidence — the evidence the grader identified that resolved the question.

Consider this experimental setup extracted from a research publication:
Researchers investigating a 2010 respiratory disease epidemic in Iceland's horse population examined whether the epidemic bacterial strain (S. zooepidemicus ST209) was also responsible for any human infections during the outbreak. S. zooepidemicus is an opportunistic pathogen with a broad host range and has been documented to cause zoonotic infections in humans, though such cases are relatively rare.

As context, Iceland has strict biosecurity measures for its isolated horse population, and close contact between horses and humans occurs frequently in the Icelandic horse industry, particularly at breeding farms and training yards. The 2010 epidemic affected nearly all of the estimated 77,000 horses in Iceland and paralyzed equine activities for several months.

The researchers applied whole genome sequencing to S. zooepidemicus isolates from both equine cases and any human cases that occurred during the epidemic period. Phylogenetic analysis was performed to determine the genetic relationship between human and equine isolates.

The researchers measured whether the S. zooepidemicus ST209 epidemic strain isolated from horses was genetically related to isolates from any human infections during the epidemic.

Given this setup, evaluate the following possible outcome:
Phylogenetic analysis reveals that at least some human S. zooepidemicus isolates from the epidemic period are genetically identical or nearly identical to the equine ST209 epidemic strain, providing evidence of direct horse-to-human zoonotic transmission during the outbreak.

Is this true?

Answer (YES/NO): YES